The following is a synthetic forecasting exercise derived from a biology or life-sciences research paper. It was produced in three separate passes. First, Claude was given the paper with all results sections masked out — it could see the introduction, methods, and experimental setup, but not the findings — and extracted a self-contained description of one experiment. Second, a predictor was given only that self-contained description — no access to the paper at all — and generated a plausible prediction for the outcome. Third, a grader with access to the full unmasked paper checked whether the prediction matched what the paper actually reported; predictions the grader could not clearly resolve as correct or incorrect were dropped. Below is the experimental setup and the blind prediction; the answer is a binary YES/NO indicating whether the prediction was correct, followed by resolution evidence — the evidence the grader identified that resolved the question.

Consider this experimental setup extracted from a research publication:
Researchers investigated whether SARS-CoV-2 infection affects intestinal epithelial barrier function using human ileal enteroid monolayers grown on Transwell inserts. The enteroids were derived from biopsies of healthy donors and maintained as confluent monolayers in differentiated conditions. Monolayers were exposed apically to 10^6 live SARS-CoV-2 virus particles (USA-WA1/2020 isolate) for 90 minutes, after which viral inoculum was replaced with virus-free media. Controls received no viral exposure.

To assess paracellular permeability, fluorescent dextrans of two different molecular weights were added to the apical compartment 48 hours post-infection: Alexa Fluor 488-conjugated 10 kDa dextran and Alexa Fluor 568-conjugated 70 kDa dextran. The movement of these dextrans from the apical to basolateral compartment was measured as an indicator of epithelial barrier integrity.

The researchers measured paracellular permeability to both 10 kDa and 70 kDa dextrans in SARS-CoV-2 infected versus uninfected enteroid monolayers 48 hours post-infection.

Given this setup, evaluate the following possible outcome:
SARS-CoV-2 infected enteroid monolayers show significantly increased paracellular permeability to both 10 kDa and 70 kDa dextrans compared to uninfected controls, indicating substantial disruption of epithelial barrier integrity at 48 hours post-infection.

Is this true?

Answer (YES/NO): NO